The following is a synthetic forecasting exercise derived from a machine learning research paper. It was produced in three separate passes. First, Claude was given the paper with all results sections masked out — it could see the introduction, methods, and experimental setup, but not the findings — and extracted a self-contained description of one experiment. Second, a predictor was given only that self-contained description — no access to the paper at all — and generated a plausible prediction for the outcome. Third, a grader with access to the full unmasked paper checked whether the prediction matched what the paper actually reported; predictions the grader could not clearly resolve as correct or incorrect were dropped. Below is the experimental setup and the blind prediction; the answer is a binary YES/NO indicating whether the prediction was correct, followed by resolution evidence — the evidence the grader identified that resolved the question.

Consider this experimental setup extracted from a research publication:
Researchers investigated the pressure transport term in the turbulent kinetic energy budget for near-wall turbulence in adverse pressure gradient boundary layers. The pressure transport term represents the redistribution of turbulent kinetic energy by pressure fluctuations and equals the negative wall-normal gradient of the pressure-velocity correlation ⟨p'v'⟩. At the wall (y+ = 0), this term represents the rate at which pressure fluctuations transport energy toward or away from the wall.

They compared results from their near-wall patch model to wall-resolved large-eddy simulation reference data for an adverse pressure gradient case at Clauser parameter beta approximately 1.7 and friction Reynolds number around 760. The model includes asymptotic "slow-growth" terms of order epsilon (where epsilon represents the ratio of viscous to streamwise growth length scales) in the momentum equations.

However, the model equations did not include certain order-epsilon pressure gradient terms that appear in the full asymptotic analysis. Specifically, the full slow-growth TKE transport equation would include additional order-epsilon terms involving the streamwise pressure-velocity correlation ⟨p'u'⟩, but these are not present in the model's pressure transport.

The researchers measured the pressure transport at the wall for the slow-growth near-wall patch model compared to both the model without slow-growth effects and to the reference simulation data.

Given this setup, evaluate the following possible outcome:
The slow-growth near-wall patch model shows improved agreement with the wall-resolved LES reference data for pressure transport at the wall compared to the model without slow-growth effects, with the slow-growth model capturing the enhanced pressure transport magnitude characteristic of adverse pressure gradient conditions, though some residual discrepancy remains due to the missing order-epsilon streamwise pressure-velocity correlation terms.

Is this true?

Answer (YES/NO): NO